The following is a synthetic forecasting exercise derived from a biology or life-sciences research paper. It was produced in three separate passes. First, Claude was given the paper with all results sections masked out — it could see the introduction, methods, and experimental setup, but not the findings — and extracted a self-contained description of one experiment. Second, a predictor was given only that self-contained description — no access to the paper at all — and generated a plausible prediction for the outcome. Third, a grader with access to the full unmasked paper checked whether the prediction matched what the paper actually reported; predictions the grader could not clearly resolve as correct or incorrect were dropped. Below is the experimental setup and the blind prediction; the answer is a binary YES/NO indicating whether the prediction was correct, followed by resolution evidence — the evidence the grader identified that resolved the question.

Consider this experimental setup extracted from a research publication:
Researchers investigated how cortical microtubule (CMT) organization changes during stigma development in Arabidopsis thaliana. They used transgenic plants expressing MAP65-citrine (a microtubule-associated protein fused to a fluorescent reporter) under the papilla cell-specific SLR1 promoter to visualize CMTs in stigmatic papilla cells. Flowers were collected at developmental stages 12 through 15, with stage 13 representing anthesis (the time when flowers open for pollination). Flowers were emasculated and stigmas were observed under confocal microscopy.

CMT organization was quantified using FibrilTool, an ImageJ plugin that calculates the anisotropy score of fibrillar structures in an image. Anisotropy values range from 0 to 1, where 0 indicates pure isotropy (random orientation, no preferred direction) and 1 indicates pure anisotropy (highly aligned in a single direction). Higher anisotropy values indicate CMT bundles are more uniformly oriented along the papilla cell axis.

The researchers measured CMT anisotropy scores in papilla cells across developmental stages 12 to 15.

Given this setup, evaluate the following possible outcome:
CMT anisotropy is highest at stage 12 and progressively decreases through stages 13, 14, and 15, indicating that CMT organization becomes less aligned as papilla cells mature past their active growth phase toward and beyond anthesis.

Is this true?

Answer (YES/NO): NO